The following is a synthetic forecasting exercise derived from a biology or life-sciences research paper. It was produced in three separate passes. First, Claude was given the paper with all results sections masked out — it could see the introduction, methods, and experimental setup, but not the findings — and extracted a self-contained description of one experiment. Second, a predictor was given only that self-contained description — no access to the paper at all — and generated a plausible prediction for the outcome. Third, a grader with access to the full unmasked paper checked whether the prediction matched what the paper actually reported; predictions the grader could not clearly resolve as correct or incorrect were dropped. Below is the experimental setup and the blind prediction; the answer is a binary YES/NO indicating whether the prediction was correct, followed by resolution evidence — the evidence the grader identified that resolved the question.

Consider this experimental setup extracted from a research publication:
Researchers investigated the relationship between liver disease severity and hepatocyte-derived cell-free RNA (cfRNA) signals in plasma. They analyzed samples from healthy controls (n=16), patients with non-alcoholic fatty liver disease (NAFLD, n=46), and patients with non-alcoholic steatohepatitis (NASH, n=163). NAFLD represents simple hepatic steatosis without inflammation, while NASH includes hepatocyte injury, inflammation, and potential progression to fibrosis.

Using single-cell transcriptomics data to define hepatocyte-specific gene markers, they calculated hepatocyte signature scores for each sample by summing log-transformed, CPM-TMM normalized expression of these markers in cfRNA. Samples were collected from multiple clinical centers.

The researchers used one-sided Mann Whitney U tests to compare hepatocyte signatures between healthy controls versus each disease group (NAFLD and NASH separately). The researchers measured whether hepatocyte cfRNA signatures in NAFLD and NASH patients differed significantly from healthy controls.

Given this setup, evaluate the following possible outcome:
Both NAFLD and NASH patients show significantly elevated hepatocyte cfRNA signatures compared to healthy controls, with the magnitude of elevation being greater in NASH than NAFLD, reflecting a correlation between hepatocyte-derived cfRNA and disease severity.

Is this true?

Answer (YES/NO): NO